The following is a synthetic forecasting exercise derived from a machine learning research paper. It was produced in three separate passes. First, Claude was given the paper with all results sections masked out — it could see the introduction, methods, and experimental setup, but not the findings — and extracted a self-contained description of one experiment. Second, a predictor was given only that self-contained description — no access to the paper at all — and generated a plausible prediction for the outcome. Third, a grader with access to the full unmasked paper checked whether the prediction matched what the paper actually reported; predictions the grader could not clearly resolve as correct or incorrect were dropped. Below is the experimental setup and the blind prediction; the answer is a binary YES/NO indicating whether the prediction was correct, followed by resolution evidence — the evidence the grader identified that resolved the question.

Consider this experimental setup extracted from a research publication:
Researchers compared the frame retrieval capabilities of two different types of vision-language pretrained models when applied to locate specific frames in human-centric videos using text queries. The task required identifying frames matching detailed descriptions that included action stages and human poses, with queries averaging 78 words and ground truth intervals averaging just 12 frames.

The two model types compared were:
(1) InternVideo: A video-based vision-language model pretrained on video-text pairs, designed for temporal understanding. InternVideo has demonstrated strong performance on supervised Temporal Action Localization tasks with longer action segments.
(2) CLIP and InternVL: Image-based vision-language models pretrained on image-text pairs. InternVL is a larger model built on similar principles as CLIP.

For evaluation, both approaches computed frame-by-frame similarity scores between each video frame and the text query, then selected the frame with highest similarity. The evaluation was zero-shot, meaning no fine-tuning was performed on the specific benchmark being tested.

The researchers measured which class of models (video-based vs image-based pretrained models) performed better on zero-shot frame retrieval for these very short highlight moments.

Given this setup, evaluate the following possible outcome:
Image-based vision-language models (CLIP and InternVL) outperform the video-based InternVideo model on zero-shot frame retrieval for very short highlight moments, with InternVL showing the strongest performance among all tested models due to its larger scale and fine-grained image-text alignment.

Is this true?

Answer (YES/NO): YES